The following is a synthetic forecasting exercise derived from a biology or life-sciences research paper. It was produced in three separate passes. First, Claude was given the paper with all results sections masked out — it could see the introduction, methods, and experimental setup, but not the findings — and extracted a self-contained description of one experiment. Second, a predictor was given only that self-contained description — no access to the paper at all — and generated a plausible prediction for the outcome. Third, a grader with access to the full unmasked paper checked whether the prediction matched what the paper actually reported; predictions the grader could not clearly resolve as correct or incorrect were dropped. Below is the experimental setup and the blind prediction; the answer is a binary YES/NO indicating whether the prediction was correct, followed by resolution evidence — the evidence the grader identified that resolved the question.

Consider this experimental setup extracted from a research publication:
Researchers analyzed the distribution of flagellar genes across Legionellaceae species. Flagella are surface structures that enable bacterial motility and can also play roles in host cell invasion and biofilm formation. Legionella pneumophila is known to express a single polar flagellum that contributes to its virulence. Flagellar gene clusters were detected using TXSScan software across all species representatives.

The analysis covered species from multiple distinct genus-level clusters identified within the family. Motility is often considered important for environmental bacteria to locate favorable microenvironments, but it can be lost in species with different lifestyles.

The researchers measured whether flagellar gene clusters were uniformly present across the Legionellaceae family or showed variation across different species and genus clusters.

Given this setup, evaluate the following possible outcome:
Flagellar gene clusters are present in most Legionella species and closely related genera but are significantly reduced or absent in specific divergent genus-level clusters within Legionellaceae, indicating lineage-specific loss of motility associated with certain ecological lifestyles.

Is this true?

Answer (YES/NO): YES